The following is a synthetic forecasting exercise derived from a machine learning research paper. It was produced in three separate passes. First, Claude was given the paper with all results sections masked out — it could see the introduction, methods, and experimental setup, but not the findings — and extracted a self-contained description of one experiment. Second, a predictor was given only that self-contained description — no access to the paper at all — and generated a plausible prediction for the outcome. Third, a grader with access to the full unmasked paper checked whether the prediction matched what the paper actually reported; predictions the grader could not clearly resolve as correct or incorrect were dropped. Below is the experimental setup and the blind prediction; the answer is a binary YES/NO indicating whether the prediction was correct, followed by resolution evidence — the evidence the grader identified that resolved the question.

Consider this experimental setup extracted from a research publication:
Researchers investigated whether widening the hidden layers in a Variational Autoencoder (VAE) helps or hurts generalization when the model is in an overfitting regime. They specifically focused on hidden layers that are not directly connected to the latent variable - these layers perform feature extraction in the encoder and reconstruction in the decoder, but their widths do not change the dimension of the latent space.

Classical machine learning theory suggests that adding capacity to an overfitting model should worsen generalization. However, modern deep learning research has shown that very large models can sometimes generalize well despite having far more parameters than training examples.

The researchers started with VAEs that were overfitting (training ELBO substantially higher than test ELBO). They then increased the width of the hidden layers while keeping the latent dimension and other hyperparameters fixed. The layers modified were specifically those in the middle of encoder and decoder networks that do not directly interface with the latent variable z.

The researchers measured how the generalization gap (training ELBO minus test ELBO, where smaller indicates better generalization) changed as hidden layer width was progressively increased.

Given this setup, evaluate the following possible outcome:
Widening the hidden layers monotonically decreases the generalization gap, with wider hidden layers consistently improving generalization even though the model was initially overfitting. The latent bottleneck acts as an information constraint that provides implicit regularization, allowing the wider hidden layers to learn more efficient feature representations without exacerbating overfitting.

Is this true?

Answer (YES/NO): NO